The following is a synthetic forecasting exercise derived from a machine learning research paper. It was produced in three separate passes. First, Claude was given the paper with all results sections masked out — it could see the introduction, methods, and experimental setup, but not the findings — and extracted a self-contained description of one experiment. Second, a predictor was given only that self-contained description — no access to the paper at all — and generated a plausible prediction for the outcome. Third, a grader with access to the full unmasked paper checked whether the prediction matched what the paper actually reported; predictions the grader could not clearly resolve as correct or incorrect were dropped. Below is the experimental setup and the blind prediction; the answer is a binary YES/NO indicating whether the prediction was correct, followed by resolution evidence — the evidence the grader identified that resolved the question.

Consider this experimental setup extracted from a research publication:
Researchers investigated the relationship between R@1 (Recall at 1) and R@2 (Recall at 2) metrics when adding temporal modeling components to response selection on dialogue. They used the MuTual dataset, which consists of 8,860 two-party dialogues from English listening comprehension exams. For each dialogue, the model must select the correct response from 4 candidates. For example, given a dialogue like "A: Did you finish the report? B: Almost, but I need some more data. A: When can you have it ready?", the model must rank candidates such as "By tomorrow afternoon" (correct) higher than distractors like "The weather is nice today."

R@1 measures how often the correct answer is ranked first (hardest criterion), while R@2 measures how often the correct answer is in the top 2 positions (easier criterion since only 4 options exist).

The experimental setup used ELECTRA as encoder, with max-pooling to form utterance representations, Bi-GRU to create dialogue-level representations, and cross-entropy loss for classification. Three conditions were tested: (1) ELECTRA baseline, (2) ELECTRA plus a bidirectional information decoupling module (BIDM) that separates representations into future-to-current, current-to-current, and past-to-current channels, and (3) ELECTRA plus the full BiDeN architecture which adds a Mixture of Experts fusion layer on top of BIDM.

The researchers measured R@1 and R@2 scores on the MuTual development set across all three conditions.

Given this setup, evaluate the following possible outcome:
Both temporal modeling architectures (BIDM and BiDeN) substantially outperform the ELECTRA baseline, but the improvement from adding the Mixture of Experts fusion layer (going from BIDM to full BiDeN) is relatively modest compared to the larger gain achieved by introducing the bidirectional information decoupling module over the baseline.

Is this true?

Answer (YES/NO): NO